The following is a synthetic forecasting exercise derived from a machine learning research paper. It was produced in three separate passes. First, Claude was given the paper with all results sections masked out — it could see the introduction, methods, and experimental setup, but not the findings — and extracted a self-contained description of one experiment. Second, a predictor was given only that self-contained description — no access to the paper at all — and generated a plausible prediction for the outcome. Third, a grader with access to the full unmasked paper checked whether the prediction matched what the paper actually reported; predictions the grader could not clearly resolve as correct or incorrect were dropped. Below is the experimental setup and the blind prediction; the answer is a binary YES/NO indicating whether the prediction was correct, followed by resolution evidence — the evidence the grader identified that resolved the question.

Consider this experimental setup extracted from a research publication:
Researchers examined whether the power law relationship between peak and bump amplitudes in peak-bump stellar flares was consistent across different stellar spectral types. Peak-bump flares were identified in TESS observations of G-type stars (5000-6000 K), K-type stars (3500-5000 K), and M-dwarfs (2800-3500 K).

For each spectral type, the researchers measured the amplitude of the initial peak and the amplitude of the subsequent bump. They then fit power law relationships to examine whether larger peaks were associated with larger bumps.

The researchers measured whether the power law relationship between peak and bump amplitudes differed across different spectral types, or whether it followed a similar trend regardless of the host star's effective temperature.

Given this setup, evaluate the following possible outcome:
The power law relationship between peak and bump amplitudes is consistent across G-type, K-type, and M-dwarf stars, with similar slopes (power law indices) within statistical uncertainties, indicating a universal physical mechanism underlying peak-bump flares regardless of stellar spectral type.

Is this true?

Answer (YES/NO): YES